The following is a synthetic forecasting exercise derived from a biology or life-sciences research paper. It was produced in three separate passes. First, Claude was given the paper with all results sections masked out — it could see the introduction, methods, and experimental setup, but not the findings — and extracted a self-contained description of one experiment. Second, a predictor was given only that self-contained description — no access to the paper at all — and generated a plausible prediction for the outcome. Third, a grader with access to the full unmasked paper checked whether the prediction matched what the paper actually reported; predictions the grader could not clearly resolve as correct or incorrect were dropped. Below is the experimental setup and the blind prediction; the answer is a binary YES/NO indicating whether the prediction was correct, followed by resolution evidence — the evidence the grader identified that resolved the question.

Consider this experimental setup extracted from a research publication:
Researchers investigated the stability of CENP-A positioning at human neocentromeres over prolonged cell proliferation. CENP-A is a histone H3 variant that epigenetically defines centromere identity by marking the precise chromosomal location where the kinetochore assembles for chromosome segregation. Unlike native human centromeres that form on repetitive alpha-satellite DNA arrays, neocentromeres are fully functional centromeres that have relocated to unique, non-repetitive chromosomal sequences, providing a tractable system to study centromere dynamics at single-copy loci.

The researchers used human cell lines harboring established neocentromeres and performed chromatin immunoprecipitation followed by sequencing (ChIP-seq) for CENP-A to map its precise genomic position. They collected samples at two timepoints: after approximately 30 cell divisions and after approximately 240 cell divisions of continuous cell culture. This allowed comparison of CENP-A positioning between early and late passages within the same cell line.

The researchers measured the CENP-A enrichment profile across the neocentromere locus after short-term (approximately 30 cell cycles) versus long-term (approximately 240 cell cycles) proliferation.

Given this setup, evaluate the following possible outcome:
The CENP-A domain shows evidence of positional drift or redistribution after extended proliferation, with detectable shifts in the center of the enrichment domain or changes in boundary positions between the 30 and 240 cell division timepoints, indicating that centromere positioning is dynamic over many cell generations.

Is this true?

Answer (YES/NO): YES